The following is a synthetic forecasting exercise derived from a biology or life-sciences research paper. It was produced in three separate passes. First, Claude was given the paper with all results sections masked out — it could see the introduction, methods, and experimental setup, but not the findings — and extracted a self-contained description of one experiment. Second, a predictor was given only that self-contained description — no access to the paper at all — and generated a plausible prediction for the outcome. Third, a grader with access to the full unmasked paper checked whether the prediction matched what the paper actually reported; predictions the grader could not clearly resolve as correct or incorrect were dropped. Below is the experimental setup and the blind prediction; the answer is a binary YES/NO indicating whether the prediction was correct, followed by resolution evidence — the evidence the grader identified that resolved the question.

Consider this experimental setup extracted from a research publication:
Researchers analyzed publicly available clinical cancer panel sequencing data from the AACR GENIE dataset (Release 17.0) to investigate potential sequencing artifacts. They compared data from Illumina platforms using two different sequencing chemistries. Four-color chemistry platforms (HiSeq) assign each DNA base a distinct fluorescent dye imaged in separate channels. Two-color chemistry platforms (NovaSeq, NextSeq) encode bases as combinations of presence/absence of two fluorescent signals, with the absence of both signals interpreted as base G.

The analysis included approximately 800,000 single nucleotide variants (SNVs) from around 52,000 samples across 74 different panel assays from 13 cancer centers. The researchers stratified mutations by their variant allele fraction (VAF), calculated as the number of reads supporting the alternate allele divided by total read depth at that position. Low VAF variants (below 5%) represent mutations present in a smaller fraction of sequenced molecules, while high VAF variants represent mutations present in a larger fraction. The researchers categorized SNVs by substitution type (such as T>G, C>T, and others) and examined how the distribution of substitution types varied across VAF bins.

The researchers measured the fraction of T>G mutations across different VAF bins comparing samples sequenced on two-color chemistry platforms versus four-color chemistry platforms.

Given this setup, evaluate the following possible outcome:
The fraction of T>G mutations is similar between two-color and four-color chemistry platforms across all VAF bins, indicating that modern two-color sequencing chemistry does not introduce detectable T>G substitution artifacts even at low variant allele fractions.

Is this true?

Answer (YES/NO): NO